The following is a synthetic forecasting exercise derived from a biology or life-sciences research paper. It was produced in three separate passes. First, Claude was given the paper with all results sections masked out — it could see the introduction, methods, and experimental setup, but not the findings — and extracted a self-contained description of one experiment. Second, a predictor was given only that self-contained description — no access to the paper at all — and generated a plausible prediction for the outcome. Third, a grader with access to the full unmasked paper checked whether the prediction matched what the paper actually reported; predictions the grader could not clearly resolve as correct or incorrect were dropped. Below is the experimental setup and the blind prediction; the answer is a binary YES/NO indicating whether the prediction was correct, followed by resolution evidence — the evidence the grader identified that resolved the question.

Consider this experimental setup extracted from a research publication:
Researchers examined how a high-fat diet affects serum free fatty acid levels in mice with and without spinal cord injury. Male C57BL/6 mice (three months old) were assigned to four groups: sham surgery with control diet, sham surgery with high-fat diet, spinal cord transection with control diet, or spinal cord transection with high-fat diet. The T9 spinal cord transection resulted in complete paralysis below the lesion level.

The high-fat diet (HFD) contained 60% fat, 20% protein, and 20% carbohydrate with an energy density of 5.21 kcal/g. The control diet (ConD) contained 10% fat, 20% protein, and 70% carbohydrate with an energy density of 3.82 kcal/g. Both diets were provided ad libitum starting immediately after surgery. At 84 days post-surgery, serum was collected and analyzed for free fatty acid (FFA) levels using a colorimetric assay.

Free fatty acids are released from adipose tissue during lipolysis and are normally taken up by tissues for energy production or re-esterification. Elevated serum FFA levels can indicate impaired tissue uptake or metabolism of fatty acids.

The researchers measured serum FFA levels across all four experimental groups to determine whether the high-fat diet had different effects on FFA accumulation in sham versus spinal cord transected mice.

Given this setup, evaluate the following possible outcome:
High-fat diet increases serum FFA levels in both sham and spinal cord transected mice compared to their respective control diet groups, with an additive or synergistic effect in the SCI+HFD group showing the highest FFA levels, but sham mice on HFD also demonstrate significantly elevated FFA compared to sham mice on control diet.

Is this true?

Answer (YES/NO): NO